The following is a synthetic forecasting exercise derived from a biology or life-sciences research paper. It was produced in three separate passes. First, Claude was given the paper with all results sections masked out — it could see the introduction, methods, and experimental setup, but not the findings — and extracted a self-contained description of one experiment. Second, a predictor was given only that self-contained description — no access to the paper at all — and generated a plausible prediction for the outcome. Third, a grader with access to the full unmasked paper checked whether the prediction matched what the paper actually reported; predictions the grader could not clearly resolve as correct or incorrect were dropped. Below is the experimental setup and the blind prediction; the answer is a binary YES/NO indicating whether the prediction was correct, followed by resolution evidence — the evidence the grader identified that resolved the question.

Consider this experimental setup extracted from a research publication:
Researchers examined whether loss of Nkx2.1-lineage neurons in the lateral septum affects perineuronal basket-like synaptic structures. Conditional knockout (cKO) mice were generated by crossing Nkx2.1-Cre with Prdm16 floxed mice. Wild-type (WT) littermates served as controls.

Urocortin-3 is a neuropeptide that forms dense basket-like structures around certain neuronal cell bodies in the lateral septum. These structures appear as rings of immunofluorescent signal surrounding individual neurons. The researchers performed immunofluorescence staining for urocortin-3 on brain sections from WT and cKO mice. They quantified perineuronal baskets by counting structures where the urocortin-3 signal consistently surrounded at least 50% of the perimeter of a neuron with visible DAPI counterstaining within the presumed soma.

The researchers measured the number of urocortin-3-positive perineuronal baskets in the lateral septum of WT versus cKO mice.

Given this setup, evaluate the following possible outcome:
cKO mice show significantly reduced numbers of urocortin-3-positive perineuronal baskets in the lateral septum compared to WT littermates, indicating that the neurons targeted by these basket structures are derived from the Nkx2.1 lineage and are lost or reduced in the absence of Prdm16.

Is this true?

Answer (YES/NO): YES